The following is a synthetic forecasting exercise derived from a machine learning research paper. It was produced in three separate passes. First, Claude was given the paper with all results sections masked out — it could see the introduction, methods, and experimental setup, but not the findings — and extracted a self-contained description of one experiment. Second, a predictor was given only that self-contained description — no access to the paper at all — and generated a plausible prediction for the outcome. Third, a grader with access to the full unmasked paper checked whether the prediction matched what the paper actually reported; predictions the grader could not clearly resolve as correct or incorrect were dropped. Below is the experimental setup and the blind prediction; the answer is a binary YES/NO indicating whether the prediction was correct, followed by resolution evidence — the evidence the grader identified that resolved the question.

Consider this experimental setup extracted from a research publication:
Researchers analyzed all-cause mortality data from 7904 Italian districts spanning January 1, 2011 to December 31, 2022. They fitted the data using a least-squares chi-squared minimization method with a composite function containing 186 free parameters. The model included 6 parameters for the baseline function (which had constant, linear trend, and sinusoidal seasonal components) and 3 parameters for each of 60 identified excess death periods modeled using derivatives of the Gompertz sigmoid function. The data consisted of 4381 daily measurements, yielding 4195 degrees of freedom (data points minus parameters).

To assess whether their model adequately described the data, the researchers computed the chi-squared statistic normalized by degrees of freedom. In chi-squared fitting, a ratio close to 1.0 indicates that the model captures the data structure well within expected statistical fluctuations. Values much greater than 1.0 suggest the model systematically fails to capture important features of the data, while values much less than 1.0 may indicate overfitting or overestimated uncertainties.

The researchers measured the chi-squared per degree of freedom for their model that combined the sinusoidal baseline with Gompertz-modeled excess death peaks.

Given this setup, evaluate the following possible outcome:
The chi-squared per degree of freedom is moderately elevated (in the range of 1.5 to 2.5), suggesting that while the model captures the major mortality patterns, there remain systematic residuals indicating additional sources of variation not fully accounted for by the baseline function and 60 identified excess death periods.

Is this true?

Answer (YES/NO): NO